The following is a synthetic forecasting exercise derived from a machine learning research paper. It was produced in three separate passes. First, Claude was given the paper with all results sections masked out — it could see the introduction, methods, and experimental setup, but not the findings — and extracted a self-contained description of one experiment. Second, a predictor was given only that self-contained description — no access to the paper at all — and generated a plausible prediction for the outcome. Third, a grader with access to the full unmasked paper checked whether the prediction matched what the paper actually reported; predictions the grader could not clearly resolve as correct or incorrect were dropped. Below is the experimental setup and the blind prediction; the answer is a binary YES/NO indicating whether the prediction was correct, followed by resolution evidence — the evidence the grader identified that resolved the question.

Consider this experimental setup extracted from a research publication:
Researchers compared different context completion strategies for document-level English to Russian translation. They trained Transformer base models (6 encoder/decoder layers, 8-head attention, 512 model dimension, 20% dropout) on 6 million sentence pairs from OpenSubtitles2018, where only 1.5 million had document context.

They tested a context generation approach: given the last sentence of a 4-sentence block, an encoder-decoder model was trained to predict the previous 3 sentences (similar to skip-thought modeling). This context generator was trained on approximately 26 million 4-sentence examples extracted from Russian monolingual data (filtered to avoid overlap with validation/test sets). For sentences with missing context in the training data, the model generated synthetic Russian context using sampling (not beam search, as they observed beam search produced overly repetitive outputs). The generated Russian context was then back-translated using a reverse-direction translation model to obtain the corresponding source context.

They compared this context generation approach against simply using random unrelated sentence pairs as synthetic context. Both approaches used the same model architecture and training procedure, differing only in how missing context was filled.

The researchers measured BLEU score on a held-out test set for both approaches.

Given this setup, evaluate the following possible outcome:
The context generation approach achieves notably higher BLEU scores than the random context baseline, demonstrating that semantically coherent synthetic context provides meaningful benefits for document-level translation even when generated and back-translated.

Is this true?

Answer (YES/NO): NO